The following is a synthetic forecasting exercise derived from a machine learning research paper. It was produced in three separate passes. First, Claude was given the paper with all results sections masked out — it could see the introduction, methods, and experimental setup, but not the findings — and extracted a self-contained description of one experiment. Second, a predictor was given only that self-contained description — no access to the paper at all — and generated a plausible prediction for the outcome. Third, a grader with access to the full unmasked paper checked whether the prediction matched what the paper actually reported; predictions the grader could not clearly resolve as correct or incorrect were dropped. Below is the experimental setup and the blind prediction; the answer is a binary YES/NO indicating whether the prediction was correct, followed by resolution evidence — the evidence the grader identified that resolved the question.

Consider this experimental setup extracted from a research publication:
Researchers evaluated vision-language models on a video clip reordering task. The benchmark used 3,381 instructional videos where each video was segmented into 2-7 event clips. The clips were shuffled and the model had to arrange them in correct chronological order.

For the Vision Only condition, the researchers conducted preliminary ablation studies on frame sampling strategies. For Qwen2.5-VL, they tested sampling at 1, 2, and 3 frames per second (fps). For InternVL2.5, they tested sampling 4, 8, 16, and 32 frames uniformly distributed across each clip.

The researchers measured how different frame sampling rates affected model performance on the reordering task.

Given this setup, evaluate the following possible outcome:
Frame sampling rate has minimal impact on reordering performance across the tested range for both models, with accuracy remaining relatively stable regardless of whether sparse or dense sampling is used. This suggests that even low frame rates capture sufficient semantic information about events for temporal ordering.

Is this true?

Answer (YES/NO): NO